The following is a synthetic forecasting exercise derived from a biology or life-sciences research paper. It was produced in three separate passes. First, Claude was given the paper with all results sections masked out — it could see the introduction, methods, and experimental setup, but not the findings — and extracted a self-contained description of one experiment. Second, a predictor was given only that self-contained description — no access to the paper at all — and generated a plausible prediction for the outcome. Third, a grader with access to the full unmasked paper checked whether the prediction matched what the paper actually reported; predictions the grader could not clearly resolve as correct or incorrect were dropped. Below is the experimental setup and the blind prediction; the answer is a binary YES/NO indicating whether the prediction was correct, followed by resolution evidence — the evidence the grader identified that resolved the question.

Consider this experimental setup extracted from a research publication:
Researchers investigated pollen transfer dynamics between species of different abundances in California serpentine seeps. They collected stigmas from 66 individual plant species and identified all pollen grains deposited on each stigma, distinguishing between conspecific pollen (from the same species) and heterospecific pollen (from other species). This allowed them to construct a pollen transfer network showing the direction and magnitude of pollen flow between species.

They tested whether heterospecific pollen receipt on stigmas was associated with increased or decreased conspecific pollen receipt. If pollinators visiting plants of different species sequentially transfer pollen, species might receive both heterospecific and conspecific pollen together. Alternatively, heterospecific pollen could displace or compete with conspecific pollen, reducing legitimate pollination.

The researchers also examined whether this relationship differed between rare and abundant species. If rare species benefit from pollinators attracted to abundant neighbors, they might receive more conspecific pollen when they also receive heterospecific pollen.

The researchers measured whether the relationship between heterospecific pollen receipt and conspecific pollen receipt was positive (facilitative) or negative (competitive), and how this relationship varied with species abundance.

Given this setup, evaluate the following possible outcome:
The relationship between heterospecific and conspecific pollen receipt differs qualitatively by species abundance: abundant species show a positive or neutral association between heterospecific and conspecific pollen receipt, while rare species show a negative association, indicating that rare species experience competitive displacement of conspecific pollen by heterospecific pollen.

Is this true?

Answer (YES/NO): NO